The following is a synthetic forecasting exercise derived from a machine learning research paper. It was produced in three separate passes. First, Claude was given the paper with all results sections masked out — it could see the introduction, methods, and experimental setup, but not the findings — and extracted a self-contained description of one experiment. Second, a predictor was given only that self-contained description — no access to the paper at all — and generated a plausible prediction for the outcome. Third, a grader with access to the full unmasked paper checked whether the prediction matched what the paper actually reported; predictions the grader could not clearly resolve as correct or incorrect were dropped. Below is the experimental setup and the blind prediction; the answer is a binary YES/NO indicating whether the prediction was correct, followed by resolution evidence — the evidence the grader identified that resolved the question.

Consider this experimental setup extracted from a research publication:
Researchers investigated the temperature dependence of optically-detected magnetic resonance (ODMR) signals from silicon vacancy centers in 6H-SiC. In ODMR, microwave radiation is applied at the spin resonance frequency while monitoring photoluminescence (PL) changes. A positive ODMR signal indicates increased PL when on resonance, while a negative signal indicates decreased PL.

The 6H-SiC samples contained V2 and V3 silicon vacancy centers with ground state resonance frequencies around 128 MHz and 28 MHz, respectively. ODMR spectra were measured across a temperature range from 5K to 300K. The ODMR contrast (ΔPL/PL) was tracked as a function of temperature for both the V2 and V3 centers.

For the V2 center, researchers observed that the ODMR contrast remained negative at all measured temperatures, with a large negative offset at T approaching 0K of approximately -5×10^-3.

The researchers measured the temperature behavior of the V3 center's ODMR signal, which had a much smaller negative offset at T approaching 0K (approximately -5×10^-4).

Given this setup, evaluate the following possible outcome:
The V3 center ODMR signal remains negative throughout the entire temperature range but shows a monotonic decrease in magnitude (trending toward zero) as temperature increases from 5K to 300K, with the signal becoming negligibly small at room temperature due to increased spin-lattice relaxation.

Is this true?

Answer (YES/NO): NO